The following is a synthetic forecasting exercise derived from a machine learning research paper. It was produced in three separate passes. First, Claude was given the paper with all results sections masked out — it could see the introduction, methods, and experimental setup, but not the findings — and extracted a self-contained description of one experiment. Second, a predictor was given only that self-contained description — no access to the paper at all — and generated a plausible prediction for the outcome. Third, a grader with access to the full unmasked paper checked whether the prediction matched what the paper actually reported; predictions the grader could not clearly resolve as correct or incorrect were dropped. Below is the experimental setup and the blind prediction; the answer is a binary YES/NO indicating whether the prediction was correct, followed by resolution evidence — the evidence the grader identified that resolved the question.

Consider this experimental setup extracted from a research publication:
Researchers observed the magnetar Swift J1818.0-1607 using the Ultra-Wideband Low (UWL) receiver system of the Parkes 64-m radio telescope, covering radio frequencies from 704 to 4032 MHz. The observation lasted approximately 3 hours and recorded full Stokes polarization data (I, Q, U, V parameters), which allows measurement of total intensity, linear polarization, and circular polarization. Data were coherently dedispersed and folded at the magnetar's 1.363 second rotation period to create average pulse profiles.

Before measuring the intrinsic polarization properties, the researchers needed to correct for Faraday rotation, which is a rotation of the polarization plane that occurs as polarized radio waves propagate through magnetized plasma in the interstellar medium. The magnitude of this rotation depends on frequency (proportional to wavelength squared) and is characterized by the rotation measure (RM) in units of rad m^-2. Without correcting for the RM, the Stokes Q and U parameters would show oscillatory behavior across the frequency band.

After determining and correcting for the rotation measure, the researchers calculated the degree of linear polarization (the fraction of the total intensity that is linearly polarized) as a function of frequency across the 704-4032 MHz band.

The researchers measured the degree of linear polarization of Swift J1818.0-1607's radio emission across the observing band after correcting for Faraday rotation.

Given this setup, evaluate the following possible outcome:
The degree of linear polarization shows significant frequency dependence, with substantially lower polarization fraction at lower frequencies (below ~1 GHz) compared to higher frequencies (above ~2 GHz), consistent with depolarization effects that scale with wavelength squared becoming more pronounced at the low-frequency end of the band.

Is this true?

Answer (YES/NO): NO